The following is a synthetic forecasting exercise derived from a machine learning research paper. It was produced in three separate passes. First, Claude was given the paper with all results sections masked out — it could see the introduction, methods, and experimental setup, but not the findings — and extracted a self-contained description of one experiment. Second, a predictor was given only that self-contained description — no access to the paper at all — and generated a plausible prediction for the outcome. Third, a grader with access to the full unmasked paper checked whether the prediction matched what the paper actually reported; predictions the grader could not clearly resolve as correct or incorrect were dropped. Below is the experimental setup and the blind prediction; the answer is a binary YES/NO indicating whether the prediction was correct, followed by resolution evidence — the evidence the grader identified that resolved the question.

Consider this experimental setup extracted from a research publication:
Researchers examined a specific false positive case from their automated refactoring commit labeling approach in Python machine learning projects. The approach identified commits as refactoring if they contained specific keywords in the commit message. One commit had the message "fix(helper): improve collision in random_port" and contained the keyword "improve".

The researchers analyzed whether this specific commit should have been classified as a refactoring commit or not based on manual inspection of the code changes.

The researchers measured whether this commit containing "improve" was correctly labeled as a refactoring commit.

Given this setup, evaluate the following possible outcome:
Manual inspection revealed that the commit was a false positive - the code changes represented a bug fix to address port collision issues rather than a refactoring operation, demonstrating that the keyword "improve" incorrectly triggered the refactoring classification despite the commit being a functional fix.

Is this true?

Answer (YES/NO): YES